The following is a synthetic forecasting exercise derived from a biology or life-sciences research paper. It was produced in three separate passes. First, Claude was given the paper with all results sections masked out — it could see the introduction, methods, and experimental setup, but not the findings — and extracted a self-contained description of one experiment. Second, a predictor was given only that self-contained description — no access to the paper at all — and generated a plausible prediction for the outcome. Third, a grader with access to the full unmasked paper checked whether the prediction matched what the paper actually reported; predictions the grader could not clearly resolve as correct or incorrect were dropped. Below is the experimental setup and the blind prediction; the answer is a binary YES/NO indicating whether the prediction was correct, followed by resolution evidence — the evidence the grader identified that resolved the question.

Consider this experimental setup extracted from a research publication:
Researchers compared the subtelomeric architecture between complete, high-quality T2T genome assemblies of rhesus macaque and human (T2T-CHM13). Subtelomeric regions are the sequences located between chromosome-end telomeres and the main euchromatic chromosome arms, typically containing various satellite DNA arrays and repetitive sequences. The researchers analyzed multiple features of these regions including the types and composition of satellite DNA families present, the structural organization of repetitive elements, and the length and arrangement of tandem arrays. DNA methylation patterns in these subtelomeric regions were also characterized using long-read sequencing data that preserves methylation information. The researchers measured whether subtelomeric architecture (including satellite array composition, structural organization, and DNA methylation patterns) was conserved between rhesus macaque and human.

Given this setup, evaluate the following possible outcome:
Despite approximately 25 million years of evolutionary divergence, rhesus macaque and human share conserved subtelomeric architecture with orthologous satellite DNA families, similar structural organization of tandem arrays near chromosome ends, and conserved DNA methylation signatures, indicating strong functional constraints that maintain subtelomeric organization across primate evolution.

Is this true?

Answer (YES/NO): NO